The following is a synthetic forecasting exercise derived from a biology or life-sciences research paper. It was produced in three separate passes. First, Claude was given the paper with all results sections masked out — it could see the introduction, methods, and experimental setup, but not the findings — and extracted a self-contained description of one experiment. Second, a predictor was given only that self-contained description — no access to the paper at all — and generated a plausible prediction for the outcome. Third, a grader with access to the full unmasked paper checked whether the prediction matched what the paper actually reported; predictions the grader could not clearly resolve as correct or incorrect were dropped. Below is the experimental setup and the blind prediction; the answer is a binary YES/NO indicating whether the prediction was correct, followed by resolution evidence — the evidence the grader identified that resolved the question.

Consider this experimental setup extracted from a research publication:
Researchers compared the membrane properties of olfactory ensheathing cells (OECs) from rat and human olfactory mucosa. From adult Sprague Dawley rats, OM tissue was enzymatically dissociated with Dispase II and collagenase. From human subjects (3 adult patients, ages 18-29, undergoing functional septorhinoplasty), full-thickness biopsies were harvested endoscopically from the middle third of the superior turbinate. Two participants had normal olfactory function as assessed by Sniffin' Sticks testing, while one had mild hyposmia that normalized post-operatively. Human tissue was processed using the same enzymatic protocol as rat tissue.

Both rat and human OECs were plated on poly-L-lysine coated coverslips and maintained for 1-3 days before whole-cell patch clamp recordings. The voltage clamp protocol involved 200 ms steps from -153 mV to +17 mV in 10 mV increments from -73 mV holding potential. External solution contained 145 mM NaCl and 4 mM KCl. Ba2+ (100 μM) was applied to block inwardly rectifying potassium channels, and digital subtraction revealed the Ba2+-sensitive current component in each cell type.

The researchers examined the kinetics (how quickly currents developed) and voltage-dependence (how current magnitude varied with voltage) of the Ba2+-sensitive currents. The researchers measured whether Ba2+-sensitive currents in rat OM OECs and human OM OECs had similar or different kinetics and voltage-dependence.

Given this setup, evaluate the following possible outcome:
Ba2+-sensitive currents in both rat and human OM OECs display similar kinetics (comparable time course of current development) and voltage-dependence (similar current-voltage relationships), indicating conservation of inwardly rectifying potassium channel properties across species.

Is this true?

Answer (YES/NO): YES